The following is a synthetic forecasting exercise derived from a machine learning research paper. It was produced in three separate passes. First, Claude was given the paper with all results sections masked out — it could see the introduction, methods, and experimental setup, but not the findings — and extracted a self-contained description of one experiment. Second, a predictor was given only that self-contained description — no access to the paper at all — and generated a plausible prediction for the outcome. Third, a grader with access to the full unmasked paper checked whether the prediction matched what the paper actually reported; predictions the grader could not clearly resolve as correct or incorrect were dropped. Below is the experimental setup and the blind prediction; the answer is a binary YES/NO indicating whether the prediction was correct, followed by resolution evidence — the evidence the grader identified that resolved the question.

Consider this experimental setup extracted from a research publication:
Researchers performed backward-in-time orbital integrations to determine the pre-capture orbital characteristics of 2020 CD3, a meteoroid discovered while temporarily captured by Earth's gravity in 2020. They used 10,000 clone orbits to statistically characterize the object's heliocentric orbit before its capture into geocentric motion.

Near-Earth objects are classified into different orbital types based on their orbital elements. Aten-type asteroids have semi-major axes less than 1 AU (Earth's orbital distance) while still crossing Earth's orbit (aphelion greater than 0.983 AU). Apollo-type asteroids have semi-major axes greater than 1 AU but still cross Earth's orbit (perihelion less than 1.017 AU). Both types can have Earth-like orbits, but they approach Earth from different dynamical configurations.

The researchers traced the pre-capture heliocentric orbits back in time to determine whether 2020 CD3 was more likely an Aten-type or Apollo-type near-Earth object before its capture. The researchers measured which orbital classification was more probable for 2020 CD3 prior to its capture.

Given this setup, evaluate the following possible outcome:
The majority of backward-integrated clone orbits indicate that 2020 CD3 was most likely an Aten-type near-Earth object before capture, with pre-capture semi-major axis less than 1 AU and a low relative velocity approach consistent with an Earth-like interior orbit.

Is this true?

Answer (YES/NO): YES